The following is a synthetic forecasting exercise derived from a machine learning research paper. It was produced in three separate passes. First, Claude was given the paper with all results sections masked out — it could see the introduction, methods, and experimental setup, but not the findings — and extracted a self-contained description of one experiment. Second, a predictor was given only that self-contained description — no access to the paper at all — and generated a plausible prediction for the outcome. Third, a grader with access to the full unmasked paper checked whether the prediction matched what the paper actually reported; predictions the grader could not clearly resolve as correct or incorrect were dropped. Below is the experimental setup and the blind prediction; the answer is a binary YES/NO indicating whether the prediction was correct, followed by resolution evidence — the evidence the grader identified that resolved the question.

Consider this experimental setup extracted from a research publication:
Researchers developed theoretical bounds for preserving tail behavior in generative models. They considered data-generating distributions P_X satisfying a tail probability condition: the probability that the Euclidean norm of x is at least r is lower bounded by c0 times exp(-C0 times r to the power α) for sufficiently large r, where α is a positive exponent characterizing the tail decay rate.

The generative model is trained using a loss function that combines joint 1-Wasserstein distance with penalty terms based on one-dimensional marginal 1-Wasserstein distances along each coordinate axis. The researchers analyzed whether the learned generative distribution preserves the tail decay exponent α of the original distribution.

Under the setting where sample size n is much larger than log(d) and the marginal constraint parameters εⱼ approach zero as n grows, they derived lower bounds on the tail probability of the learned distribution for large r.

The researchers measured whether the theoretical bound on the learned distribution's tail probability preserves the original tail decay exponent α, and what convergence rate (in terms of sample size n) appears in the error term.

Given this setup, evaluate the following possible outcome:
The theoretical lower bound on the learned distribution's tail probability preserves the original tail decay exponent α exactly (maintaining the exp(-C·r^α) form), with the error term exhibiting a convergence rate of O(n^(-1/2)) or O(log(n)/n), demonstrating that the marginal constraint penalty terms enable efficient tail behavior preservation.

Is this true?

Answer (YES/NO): YES